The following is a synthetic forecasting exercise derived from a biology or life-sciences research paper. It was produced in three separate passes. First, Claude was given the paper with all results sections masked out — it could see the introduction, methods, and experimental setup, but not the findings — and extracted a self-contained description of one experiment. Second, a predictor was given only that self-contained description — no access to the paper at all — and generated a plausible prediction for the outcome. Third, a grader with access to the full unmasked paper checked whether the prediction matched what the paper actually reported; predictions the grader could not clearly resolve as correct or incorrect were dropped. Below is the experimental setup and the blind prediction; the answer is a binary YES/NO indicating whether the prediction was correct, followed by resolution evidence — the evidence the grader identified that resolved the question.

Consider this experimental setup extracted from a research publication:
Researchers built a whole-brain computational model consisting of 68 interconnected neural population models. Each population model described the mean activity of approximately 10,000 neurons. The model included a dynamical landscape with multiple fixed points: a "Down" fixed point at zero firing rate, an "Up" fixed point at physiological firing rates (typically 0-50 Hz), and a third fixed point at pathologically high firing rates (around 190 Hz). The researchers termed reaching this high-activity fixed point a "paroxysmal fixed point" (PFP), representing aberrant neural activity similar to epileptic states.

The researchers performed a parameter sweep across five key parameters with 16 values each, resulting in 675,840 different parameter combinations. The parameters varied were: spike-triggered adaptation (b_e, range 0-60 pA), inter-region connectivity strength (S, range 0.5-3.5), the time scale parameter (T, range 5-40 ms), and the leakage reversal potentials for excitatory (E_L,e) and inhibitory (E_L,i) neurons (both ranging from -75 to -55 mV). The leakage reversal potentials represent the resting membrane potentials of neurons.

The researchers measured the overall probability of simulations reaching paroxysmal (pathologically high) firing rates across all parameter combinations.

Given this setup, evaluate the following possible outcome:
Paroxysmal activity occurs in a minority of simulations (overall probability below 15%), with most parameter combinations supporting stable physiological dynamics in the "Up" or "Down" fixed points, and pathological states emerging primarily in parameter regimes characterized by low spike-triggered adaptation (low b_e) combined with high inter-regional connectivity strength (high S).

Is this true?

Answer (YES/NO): NO